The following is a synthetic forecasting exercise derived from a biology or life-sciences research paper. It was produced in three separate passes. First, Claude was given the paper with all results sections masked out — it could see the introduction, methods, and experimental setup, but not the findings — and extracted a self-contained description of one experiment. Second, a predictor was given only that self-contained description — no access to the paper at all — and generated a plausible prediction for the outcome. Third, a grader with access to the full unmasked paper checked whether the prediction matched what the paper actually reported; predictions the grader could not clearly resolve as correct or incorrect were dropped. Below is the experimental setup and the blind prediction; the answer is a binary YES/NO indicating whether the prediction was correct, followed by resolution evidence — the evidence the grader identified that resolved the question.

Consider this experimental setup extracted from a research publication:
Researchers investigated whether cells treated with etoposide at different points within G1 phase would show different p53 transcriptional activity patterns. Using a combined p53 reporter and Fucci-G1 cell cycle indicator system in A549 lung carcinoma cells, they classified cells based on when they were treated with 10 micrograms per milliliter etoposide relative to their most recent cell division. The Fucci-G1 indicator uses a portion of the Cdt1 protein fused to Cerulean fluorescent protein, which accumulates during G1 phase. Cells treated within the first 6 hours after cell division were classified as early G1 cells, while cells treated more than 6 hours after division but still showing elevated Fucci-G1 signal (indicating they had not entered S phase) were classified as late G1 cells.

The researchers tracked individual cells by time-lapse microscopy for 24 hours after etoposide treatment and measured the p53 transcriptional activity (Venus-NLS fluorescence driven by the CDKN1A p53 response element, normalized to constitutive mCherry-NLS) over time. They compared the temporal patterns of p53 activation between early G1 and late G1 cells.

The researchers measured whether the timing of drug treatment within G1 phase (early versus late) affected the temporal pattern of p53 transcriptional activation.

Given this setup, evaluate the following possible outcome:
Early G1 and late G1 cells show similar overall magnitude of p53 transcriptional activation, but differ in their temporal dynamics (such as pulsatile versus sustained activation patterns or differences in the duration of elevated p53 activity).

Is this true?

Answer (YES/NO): NO